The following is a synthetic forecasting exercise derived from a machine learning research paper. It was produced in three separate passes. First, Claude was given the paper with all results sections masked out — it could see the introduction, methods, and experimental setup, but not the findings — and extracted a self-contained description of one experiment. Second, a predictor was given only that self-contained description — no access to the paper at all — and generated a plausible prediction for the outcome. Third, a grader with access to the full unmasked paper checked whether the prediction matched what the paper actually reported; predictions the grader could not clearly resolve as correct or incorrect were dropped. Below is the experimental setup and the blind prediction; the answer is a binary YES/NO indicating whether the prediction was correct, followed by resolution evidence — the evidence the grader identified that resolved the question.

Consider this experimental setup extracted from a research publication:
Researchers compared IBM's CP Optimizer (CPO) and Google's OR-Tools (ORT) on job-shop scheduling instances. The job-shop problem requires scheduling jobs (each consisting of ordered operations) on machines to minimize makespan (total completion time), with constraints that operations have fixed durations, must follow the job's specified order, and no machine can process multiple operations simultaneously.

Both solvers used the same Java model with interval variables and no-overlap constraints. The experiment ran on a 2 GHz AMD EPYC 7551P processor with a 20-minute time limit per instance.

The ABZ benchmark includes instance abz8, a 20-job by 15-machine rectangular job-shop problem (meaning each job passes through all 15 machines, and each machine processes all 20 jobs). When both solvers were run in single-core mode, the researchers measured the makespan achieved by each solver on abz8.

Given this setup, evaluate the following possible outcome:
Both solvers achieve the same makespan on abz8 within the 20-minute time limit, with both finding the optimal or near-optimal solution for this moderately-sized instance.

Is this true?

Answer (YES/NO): NO